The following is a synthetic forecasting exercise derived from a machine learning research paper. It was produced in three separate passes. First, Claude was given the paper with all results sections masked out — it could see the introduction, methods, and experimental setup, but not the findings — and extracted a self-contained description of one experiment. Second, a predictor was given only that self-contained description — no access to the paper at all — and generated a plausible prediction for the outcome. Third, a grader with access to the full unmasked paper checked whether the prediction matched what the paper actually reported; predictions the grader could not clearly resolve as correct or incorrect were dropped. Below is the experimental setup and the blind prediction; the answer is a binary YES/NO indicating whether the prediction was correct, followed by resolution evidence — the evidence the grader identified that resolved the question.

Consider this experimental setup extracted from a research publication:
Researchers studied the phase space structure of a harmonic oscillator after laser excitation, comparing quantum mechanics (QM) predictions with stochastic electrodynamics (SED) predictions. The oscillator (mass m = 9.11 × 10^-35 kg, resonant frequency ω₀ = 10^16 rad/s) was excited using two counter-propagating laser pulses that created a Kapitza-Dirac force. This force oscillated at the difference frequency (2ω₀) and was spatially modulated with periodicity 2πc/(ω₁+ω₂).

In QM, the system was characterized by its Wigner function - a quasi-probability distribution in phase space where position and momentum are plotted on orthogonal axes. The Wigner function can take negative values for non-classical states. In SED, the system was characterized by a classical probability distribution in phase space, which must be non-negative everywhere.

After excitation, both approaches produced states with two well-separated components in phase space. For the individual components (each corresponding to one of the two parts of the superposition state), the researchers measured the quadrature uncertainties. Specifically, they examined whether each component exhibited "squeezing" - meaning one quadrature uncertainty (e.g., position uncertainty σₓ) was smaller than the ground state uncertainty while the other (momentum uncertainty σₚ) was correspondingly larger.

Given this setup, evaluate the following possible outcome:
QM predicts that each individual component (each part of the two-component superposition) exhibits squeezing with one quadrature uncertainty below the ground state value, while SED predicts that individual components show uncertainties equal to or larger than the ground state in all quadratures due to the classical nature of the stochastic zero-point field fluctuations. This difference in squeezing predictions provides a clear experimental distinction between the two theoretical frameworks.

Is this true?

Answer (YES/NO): NO